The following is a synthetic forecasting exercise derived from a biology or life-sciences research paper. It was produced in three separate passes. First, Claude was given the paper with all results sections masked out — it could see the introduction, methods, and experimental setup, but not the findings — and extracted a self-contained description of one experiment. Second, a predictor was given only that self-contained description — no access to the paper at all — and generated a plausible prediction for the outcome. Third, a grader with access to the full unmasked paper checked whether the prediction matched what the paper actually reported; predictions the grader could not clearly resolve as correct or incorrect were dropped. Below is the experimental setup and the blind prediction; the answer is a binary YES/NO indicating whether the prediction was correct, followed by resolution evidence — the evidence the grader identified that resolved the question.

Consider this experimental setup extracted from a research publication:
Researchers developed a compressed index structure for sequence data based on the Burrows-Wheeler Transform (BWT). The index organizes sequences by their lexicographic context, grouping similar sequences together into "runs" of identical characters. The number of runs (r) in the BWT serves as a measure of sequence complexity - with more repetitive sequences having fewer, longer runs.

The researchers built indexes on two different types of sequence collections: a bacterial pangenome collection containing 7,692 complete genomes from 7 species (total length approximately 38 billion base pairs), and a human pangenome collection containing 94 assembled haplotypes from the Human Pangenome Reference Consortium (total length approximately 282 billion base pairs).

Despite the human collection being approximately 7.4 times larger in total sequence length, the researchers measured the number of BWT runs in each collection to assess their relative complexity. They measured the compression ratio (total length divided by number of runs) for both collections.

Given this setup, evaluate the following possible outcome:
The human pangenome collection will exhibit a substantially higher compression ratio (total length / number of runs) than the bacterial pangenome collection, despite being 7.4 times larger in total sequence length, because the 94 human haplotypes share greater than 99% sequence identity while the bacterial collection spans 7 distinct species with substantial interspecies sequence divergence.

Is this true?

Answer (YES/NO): NO